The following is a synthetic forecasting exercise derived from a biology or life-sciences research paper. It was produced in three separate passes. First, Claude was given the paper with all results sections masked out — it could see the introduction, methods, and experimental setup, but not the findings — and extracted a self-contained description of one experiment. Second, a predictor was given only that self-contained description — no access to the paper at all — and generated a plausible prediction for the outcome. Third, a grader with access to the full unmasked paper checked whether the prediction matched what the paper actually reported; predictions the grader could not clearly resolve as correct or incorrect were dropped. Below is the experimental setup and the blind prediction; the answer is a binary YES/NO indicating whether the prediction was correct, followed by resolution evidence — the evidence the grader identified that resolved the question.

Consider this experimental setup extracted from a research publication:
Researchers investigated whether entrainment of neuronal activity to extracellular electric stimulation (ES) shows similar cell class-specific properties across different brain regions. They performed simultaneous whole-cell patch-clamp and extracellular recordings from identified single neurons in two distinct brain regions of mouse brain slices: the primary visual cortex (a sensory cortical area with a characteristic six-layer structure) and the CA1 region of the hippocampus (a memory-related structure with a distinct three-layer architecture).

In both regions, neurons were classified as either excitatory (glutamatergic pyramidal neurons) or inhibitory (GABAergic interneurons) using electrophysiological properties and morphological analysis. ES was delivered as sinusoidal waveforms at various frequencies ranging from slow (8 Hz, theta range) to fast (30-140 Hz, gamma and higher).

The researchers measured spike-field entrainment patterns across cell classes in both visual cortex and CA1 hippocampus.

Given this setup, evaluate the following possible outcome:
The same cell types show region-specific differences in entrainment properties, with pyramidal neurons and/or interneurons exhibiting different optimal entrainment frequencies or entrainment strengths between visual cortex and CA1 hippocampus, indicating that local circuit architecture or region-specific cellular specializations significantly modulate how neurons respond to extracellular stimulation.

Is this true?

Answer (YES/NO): NO